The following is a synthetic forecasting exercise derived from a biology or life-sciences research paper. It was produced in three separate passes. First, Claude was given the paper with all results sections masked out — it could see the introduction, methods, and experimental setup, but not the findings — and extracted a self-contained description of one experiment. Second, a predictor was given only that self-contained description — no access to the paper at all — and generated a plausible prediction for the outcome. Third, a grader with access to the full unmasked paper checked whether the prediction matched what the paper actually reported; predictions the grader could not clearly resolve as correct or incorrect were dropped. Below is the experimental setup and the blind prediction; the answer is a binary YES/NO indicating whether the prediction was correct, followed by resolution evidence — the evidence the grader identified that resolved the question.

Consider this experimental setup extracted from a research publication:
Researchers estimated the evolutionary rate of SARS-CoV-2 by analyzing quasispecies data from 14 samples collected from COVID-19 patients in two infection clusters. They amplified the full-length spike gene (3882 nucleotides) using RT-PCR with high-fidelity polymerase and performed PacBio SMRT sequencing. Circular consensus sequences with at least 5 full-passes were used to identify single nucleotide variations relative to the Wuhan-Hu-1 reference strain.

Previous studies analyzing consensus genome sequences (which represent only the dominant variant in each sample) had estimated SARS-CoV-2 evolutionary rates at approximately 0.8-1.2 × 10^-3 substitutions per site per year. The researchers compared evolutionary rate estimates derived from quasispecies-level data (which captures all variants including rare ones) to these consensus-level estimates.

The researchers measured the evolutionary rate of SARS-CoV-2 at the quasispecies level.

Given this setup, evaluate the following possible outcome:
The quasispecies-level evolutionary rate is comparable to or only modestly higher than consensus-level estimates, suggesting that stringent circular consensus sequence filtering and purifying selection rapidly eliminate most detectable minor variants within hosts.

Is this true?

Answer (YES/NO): NO